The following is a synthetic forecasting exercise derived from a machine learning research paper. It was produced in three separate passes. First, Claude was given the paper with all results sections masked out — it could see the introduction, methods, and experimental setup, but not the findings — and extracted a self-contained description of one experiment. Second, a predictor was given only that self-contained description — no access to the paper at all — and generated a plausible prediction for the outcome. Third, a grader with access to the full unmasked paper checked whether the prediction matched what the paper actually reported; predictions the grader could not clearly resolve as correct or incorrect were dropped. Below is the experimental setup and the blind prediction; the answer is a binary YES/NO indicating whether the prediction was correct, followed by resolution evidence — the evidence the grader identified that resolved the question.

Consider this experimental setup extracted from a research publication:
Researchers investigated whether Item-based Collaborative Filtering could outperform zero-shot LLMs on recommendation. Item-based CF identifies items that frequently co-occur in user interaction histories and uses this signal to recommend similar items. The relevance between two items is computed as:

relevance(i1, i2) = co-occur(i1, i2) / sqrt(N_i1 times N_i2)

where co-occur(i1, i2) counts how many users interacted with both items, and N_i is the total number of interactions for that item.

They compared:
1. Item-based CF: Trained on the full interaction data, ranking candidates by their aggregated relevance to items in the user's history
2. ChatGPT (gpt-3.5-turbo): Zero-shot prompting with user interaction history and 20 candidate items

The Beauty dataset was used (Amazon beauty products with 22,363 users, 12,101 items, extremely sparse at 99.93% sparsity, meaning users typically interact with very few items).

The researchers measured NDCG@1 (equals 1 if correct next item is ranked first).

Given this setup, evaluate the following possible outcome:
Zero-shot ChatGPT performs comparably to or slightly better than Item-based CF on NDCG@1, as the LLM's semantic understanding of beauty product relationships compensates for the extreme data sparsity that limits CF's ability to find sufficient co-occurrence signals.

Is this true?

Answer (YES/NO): NO